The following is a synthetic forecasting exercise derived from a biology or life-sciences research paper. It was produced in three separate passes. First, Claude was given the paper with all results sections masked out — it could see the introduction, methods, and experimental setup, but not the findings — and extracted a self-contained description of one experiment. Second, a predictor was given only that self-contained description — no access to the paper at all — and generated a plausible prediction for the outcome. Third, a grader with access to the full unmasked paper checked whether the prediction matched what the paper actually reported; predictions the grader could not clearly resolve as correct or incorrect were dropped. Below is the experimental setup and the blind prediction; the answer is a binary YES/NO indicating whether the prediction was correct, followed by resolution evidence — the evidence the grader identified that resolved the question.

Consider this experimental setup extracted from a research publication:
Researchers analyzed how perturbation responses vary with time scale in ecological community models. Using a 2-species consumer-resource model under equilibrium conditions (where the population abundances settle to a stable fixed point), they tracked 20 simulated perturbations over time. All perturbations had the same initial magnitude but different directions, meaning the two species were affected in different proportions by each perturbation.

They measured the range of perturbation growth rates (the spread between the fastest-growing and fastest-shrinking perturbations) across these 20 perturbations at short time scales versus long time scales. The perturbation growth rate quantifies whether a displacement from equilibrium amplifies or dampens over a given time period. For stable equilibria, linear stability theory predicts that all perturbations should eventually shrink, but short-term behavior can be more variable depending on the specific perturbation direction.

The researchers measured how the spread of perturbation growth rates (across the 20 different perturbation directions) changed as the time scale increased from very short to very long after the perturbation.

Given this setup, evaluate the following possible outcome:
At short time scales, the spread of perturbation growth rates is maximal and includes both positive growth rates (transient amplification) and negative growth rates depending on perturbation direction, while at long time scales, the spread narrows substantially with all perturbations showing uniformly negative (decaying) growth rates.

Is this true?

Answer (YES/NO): YES